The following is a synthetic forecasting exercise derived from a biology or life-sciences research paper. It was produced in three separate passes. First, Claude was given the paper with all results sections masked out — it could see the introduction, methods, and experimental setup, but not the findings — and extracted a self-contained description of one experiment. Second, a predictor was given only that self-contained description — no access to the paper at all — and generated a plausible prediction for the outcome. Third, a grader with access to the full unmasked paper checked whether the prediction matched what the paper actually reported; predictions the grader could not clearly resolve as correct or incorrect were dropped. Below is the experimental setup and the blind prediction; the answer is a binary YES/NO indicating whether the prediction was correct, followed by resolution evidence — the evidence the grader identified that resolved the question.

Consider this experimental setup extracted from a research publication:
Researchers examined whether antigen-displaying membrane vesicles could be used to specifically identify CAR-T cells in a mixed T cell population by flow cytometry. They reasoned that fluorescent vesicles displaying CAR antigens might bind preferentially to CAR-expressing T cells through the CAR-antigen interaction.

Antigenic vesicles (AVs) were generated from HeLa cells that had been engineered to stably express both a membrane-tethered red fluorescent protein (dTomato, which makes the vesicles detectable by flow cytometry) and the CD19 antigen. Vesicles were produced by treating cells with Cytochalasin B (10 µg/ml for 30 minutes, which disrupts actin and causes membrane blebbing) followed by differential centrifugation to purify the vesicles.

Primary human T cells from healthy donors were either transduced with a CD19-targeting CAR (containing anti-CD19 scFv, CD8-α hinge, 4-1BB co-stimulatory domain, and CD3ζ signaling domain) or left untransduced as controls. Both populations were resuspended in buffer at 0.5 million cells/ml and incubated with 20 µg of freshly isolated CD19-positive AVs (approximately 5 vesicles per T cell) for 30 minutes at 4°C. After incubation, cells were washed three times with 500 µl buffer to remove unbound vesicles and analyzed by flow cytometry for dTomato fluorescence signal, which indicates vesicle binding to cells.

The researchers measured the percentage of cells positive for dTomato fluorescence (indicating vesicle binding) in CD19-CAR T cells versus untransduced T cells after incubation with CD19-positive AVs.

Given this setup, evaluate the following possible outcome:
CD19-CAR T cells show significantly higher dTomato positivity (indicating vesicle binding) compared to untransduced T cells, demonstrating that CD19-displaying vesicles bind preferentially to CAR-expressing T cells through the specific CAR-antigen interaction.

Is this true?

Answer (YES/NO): YES